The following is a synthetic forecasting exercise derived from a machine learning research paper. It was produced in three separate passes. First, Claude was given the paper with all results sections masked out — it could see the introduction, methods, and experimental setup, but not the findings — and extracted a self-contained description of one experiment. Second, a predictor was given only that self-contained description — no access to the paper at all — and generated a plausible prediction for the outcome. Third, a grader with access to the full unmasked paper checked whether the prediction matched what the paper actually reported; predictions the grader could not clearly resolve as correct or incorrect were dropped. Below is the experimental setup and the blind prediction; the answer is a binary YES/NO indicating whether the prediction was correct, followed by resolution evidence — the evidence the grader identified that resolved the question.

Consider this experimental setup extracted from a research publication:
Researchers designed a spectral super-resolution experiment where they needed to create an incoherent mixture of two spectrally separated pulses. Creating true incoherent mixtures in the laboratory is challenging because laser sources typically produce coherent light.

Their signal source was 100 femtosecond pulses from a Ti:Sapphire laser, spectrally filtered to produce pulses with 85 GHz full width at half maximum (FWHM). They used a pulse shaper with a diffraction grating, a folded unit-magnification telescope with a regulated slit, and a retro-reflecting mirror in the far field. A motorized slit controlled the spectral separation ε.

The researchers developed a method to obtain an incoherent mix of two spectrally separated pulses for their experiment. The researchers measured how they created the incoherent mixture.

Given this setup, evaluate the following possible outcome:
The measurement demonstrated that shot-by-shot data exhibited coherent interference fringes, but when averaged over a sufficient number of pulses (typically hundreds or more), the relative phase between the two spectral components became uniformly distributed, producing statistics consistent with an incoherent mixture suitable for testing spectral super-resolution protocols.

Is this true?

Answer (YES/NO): NO